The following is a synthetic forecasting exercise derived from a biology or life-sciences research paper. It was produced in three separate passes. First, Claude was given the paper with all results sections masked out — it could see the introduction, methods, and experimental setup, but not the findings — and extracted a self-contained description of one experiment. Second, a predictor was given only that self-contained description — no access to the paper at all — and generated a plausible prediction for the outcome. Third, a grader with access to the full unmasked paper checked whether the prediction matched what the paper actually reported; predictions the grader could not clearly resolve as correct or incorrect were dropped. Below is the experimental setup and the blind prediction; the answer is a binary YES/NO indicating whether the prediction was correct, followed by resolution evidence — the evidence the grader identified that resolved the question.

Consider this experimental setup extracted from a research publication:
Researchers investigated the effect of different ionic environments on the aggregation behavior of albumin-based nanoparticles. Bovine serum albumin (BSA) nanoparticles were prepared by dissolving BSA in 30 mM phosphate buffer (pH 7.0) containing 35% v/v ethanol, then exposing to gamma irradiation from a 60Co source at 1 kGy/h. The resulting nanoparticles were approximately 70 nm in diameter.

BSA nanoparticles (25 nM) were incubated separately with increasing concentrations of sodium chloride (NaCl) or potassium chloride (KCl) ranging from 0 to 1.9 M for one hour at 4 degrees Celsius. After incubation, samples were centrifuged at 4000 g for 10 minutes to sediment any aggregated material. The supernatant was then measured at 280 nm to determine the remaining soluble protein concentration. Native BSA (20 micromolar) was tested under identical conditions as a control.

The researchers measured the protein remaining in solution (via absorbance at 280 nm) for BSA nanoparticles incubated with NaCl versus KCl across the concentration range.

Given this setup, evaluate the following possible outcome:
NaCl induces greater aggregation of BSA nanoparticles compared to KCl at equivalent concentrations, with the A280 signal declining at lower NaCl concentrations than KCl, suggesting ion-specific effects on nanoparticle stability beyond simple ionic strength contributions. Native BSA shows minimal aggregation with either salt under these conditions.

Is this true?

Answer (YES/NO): NO